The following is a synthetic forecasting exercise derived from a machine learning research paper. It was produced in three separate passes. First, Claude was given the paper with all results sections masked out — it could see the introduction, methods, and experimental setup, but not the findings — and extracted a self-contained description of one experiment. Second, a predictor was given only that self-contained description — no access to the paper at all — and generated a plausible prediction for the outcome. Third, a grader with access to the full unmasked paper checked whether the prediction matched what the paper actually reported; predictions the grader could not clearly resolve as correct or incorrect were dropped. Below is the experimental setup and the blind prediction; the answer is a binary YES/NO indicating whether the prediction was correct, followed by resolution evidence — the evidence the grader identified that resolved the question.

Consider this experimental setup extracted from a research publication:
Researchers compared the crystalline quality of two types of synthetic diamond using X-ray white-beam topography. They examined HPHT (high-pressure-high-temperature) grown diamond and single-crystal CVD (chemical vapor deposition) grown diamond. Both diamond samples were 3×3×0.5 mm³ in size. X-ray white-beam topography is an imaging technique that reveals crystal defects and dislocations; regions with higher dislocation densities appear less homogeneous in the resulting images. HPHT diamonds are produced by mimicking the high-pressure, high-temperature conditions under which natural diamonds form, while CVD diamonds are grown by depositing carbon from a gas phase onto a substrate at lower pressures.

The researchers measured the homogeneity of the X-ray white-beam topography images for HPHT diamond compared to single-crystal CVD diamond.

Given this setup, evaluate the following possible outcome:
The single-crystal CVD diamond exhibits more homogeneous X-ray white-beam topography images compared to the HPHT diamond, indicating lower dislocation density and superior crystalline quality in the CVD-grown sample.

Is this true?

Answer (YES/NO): NO